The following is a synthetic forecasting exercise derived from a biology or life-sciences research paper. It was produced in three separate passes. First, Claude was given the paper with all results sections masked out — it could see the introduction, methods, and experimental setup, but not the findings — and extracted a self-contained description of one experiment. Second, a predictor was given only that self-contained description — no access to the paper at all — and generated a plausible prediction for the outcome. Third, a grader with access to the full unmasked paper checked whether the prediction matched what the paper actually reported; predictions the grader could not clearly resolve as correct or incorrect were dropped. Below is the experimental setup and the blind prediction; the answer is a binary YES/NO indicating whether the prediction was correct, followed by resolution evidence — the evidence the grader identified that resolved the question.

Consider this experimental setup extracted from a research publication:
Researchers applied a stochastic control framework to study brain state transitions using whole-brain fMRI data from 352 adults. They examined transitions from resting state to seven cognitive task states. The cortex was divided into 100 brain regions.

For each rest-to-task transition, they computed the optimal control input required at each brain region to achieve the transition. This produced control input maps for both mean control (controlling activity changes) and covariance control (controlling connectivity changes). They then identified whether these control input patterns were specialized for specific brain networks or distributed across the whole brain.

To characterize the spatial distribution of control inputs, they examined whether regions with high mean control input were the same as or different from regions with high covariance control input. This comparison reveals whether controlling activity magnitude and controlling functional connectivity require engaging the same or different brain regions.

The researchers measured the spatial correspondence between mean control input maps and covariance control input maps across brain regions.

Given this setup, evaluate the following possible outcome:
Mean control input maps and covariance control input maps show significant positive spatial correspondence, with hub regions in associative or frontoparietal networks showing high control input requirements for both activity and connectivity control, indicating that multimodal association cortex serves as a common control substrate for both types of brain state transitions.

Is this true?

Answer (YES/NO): NO